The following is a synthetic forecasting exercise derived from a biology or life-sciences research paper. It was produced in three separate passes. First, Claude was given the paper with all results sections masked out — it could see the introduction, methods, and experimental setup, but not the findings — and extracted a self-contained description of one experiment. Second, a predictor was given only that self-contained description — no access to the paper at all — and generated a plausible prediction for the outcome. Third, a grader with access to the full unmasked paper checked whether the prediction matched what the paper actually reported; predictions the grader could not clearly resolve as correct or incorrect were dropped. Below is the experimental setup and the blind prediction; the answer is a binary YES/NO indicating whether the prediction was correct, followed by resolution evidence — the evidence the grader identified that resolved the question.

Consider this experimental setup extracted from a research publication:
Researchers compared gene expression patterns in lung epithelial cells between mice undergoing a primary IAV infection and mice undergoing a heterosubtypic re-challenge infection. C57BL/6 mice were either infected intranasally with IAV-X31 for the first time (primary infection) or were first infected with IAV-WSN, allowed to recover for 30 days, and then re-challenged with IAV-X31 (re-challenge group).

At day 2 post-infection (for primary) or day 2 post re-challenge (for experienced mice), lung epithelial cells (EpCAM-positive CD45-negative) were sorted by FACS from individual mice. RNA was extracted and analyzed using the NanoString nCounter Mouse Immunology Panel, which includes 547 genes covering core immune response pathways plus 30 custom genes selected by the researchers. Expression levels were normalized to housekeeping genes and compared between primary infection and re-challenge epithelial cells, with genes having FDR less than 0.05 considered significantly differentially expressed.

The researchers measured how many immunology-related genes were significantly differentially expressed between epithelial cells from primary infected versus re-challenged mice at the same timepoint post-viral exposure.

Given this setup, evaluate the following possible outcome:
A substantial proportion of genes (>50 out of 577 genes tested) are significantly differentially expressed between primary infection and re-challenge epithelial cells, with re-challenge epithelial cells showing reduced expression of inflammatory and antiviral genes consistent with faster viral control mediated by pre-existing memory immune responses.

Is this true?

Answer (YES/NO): NO